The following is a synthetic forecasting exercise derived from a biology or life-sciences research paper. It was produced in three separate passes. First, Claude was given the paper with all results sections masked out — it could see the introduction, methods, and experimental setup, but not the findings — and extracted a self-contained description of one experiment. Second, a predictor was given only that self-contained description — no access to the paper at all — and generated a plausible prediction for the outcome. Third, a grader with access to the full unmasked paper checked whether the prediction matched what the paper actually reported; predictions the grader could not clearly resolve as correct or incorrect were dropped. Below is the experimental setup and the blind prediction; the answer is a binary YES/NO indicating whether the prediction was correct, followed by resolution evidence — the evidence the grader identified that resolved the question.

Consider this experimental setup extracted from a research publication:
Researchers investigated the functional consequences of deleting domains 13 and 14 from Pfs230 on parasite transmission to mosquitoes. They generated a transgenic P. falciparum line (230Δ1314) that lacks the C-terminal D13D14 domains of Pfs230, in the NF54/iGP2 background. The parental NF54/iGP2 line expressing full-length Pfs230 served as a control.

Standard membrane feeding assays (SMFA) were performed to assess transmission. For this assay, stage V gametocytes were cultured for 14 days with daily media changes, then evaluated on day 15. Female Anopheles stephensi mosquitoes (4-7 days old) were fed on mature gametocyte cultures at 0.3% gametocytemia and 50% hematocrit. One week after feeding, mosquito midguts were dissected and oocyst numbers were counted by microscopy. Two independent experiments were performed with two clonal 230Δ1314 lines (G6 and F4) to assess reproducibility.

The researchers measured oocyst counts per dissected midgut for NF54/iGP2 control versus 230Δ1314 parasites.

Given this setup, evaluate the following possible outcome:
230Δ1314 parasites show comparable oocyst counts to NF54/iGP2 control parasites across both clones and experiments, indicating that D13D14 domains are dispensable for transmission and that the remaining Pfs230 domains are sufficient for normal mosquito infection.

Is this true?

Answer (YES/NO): NO